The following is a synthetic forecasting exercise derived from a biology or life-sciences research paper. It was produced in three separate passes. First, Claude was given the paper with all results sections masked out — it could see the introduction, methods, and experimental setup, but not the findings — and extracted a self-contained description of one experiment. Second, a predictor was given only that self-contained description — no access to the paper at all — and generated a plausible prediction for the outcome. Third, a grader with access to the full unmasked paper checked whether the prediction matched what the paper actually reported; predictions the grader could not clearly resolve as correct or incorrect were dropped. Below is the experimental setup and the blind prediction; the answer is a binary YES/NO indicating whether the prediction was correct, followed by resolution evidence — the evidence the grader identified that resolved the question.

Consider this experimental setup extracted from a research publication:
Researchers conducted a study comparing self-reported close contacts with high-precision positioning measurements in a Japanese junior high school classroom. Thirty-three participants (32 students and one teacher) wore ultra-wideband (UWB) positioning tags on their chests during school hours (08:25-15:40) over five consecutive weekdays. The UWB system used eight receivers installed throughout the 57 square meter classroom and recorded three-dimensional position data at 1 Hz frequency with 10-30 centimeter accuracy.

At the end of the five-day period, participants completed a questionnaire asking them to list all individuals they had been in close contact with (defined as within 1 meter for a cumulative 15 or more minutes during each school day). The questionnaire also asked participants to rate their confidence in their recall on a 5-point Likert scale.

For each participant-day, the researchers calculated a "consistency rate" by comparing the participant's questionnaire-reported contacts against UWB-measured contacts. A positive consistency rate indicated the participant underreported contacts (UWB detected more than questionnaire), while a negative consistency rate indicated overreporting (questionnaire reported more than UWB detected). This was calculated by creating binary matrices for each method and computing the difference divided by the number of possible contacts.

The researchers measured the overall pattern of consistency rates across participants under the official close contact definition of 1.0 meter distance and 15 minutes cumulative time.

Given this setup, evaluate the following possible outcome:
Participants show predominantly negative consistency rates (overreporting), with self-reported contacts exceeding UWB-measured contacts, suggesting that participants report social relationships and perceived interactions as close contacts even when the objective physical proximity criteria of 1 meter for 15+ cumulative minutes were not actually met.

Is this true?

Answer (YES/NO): YES